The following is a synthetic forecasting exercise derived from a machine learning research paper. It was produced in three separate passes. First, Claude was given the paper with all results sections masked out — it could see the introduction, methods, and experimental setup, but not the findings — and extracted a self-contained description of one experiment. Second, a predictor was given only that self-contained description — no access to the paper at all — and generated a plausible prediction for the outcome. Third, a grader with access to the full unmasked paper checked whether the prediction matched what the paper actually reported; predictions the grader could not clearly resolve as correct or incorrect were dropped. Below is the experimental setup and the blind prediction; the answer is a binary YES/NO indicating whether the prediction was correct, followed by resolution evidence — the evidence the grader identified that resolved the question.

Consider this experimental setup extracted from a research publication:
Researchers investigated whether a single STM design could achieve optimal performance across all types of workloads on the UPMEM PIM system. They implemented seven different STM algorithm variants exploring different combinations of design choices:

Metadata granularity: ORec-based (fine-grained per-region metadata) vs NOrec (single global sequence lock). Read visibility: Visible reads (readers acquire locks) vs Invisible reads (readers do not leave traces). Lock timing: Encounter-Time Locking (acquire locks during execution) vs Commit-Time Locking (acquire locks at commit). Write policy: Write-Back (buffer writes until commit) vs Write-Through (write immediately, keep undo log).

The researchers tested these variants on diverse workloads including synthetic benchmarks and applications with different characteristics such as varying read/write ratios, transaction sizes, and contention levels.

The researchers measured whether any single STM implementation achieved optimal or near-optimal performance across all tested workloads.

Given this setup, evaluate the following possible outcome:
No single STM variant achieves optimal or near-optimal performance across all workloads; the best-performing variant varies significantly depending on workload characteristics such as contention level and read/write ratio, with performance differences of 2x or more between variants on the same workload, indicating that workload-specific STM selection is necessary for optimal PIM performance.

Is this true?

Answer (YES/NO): YES